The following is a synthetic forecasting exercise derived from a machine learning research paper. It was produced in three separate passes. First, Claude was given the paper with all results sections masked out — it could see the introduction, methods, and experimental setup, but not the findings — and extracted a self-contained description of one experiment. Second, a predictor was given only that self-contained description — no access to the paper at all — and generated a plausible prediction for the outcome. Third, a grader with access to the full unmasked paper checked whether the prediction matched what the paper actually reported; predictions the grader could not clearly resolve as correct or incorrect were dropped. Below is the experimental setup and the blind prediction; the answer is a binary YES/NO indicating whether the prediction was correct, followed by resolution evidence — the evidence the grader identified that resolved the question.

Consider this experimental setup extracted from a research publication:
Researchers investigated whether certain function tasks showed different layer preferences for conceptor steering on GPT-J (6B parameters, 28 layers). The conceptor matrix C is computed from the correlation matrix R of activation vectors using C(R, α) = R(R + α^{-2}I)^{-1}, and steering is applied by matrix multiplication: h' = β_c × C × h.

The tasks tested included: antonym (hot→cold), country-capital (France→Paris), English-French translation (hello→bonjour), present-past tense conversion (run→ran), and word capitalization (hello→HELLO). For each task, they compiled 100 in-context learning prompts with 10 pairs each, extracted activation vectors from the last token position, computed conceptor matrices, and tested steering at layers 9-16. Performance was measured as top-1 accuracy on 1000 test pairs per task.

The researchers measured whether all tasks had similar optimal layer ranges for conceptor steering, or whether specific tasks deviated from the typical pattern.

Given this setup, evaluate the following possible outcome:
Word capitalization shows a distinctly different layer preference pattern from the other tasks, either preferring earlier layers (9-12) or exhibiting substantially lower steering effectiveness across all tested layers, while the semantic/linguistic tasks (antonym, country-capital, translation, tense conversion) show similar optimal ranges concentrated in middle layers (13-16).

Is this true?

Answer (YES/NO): NO